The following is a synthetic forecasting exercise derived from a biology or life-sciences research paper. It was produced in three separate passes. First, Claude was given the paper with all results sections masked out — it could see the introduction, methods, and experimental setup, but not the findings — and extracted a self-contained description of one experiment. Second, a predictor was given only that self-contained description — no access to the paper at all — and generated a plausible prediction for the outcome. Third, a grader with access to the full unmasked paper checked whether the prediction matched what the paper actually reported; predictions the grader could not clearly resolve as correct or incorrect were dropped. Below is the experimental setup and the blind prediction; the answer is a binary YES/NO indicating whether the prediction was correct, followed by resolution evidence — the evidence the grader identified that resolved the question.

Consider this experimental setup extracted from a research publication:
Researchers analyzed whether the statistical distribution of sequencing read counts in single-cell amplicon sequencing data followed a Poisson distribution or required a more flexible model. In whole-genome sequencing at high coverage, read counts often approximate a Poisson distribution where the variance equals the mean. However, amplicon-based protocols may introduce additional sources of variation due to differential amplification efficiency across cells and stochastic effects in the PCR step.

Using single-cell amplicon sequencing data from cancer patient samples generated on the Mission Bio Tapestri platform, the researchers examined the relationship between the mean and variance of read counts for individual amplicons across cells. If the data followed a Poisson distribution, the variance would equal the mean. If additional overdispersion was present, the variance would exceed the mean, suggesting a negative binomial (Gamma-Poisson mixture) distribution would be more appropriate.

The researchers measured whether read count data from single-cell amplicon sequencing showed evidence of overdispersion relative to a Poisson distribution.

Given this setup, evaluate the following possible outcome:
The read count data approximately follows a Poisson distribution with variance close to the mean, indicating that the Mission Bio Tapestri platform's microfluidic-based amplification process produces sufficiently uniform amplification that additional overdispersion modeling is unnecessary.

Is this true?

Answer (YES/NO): NO